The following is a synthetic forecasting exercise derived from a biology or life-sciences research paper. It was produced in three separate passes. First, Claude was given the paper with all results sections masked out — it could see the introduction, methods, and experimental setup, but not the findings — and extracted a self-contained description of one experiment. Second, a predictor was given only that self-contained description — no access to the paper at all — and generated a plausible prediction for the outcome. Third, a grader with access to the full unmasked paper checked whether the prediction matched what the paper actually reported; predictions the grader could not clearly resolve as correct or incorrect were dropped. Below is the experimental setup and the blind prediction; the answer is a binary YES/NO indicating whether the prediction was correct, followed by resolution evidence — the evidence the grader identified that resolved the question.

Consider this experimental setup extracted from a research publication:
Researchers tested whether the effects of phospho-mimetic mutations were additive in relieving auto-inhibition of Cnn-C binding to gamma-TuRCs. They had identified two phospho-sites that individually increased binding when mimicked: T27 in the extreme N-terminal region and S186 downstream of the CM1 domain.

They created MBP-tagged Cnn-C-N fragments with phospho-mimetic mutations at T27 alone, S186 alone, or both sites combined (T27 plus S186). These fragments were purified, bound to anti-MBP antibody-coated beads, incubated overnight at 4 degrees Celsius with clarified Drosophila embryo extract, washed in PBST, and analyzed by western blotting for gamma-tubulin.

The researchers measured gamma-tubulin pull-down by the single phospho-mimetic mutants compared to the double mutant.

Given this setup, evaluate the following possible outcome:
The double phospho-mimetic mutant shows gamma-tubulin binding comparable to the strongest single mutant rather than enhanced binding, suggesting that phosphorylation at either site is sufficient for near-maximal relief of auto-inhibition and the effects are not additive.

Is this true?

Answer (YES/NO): NO